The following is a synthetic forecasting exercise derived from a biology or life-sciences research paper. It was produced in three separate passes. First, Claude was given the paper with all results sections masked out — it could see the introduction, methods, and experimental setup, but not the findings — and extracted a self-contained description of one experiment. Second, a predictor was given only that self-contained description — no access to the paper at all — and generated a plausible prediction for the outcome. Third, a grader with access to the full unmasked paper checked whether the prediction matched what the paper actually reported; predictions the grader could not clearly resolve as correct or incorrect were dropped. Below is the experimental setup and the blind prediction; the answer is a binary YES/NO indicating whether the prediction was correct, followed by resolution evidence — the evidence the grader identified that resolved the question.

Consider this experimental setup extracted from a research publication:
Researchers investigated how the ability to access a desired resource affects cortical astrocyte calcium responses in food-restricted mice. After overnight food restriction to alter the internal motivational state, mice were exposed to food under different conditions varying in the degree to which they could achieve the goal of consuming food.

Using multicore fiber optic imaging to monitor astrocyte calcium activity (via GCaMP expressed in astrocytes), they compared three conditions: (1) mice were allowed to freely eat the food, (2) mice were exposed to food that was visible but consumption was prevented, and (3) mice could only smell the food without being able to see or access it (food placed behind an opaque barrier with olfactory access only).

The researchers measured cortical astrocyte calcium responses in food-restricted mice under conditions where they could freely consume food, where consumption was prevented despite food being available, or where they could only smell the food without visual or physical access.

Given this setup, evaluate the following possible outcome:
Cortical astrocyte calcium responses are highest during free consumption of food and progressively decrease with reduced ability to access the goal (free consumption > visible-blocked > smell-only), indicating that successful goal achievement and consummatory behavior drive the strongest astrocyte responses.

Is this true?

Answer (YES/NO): NO